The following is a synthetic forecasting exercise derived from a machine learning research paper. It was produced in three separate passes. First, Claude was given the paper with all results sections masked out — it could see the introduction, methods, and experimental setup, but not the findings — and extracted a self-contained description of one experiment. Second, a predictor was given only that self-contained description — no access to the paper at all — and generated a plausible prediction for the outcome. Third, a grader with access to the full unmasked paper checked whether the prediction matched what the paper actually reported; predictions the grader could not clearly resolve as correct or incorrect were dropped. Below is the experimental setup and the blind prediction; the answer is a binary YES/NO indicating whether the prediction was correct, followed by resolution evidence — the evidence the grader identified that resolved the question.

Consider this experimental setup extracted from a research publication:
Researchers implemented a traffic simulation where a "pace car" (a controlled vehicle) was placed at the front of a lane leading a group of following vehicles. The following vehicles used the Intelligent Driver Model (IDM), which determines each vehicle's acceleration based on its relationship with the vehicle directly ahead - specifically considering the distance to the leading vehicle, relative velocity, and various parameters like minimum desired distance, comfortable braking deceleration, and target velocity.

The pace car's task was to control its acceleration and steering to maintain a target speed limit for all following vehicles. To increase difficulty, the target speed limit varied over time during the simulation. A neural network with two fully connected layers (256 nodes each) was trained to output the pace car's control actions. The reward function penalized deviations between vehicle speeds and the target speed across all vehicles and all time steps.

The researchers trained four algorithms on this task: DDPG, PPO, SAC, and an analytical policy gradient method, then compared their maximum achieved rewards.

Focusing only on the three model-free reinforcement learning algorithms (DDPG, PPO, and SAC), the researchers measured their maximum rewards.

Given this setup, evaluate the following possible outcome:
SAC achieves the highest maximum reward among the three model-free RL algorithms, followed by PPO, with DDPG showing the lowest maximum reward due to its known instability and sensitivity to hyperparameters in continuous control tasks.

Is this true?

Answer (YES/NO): YES